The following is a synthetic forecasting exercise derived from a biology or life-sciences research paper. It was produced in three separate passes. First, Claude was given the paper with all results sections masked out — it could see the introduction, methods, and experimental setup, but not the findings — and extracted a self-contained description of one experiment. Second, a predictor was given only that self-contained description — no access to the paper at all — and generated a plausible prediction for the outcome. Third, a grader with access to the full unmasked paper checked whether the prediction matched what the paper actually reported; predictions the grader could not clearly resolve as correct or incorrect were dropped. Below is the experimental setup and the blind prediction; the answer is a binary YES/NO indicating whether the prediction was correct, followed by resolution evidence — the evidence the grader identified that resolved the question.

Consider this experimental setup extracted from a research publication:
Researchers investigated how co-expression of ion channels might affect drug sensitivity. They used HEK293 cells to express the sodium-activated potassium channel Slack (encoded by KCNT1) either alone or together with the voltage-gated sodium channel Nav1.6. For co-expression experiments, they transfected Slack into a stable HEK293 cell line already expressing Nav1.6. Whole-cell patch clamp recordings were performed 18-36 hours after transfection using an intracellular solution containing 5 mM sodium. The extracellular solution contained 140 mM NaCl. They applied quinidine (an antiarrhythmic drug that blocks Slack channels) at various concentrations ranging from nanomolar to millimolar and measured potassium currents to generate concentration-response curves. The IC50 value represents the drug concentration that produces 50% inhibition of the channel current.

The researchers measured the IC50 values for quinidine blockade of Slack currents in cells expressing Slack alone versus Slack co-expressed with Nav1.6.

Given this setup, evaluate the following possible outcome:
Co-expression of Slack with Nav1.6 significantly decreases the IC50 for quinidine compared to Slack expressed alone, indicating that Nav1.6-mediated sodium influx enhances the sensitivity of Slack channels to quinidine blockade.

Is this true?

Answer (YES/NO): YES